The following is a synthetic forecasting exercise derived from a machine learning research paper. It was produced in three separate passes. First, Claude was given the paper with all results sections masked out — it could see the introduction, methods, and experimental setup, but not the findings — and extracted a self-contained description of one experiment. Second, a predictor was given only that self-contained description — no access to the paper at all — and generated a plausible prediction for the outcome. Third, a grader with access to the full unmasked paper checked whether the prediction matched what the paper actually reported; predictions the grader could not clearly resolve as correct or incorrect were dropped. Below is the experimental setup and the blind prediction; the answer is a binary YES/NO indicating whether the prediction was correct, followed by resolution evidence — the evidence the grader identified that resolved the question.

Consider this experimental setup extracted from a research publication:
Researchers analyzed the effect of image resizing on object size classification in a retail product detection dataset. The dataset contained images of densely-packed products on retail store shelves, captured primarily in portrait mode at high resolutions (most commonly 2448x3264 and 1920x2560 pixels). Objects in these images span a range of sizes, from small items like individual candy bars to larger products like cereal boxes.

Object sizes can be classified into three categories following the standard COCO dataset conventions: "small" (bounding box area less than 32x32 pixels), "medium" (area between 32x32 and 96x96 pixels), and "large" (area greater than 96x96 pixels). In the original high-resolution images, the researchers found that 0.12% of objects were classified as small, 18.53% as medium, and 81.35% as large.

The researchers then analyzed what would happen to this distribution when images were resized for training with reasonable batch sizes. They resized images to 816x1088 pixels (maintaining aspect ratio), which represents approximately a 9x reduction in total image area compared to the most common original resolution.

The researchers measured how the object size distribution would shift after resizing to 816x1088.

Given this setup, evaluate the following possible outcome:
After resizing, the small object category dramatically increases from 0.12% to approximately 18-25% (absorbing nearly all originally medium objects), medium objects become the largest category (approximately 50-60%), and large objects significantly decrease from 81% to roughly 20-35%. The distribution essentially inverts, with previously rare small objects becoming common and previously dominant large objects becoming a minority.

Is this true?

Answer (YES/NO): NO